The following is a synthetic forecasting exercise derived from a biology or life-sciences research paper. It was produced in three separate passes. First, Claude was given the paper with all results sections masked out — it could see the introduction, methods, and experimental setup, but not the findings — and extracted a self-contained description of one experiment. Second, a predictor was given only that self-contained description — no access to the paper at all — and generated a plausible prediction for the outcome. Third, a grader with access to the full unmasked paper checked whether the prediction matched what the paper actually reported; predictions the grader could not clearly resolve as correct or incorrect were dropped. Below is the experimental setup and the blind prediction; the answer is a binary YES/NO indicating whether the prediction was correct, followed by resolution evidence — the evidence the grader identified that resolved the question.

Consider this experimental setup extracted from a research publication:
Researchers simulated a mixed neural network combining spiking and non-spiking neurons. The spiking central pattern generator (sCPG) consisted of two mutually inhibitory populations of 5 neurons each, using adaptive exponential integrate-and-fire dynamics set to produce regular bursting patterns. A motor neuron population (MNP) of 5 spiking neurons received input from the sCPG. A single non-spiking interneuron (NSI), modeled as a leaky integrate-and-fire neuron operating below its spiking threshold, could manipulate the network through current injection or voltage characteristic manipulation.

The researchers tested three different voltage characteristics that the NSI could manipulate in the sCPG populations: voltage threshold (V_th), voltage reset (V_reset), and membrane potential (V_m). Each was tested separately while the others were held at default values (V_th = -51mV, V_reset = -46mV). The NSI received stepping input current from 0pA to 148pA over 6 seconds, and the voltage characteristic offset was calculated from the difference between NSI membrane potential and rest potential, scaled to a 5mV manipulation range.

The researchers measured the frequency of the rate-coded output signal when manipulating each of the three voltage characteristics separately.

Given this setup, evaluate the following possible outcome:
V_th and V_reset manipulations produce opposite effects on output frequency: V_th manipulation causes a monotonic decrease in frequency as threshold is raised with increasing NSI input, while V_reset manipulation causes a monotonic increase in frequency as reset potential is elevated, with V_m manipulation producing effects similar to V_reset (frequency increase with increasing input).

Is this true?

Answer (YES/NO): NO